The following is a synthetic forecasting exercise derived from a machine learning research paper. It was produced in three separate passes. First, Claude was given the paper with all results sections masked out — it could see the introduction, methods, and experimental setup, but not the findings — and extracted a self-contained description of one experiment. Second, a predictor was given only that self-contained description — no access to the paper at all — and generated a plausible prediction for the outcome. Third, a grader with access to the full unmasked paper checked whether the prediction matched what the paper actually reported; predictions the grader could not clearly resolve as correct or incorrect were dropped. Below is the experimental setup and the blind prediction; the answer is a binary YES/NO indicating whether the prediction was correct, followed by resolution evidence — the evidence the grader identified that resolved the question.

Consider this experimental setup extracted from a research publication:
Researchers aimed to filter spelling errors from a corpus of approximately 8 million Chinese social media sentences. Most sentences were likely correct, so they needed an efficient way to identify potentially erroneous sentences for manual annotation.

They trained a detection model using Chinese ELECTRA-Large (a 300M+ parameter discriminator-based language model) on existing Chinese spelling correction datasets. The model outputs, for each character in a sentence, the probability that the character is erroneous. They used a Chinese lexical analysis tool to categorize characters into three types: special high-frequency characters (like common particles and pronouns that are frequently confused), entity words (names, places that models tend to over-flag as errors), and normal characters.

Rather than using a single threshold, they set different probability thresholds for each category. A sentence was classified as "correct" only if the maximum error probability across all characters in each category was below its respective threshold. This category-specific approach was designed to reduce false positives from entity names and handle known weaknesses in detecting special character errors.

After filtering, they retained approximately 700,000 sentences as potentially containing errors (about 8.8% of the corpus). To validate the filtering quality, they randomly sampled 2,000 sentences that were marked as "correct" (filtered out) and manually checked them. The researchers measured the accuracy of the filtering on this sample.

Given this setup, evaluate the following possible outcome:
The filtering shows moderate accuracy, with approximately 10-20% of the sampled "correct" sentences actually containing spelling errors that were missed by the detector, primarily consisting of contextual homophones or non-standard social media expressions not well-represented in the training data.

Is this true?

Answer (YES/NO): NO